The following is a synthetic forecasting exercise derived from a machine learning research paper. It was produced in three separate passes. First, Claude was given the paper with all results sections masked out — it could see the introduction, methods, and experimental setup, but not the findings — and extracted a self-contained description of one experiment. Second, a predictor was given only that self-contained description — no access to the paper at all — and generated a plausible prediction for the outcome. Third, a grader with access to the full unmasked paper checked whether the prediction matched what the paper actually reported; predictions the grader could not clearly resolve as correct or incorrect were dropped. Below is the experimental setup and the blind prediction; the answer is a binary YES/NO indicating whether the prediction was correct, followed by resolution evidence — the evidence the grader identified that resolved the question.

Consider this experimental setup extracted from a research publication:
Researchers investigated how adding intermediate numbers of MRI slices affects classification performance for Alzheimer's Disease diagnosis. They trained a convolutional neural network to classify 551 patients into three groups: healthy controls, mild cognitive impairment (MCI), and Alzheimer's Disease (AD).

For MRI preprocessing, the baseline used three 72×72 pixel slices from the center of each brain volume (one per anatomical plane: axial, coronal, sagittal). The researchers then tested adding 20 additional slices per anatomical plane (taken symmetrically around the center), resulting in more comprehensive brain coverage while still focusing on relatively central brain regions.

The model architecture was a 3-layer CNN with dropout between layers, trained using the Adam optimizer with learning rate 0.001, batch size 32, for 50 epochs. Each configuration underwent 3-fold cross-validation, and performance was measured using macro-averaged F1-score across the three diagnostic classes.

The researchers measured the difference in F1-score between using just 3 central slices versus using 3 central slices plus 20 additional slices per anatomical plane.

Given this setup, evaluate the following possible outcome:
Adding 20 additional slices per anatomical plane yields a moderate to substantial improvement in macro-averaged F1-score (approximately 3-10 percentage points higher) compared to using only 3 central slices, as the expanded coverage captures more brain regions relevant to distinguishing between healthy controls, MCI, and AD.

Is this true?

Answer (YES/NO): NO